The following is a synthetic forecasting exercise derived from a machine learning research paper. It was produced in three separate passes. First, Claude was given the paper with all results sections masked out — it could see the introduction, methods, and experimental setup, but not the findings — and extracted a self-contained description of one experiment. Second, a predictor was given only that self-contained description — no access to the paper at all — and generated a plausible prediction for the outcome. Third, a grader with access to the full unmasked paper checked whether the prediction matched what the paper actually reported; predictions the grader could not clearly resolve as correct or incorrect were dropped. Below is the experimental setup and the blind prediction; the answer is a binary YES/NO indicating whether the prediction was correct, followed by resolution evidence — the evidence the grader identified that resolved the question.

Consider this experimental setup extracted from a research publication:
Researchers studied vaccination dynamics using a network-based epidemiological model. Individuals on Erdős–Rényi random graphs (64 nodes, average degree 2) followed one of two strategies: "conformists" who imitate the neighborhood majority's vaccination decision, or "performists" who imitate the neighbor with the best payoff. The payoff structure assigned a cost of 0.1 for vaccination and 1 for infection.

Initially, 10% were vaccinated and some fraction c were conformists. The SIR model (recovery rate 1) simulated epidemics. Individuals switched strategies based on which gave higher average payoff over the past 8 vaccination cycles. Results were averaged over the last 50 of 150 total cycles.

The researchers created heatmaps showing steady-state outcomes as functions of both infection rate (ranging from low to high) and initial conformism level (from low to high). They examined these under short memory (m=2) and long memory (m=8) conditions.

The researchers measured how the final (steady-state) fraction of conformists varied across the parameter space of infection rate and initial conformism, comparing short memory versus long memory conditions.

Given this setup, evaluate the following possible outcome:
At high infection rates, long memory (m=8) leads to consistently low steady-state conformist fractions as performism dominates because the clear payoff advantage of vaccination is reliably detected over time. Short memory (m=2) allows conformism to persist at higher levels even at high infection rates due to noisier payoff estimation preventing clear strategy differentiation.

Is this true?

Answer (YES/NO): NO